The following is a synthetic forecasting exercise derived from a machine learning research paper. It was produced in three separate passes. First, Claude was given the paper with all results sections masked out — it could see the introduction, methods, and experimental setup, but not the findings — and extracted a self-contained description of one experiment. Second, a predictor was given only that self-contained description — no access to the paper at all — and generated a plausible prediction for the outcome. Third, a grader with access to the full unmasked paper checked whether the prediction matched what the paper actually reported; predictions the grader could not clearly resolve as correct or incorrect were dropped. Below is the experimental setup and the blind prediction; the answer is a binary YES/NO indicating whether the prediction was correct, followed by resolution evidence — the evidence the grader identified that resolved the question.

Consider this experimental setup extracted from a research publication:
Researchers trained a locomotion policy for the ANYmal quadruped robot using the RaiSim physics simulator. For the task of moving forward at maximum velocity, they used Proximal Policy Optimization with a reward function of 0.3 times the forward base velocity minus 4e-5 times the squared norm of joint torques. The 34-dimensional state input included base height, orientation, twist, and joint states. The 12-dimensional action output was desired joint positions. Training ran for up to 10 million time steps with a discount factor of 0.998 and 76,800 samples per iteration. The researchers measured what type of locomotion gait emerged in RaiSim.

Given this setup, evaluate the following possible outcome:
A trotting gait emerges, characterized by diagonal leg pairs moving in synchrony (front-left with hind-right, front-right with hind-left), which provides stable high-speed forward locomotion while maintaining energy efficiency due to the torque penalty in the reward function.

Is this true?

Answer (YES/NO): NO